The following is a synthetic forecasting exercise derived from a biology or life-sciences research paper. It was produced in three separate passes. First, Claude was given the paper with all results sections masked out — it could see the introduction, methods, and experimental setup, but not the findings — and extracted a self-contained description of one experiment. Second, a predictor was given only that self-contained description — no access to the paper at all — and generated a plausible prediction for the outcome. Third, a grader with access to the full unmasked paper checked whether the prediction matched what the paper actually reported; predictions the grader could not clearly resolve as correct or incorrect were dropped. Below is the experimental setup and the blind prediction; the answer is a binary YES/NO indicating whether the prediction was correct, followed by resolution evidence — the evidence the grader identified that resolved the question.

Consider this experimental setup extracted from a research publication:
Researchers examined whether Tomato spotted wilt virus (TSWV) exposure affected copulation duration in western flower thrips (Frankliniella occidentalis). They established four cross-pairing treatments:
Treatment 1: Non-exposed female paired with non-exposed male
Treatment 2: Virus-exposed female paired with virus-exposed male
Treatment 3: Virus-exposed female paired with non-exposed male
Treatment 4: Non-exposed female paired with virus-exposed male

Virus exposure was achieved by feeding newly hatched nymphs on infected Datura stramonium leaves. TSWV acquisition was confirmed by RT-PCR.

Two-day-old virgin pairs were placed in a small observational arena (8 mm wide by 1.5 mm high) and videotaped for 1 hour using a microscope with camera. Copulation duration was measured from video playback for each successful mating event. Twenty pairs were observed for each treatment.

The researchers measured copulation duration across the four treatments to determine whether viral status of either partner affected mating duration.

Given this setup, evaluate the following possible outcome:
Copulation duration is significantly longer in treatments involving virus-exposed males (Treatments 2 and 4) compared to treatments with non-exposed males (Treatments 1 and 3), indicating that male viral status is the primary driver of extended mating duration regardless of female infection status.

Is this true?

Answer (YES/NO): NO